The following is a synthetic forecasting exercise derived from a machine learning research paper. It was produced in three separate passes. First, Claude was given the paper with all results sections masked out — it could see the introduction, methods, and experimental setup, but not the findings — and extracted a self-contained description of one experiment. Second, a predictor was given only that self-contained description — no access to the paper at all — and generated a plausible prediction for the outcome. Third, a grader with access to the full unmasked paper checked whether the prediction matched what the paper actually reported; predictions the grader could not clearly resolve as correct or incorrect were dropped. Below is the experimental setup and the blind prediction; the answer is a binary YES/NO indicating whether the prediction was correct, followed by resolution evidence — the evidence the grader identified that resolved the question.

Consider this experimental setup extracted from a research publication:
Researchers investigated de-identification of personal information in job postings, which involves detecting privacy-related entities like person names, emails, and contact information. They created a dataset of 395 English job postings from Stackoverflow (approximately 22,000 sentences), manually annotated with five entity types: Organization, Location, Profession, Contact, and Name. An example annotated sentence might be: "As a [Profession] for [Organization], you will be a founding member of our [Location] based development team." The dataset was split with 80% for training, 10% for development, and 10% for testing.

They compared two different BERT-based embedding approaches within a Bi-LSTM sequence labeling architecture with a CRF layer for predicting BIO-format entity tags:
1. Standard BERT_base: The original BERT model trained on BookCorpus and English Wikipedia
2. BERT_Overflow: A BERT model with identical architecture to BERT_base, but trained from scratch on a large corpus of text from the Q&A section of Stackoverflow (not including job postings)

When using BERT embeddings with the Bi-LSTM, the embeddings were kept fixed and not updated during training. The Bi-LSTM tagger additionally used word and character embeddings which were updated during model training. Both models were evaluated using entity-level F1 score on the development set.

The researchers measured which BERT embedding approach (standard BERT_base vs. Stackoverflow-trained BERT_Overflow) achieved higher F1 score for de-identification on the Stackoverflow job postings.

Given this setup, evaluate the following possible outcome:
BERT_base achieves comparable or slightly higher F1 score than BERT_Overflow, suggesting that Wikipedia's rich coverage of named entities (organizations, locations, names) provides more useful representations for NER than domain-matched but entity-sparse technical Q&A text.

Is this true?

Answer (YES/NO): NO